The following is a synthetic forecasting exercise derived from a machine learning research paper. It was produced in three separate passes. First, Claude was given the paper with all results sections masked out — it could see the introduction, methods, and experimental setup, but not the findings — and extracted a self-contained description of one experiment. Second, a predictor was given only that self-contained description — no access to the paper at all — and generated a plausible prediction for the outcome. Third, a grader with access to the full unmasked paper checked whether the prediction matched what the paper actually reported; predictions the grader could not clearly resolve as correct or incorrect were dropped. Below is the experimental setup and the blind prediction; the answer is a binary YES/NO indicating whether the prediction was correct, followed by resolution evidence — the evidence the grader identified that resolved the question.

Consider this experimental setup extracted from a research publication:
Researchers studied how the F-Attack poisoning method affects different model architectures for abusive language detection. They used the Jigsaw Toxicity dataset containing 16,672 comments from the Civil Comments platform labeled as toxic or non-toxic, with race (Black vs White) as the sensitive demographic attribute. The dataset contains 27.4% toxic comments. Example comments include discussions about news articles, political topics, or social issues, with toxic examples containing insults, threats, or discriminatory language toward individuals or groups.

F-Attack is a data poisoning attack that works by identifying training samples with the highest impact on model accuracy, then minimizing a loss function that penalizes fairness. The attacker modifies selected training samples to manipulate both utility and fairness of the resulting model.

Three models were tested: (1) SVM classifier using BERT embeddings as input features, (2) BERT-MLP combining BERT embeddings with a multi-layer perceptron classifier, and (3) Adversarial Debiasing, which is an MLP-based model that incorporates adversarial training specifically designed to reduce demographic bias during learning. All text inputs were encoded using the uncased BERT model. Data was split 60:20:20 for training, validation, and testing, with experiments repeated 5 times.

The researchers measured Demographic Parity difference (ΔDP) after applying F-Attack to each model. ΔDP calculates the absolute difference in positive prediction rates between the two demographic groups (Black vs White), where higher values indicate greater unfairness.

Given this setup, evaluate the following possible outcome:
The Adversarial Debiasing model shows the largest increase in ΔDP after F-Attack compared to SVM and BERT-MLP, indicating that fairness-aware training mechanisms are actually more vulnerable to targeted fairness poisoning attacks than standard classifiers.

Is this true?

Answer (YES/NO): YES